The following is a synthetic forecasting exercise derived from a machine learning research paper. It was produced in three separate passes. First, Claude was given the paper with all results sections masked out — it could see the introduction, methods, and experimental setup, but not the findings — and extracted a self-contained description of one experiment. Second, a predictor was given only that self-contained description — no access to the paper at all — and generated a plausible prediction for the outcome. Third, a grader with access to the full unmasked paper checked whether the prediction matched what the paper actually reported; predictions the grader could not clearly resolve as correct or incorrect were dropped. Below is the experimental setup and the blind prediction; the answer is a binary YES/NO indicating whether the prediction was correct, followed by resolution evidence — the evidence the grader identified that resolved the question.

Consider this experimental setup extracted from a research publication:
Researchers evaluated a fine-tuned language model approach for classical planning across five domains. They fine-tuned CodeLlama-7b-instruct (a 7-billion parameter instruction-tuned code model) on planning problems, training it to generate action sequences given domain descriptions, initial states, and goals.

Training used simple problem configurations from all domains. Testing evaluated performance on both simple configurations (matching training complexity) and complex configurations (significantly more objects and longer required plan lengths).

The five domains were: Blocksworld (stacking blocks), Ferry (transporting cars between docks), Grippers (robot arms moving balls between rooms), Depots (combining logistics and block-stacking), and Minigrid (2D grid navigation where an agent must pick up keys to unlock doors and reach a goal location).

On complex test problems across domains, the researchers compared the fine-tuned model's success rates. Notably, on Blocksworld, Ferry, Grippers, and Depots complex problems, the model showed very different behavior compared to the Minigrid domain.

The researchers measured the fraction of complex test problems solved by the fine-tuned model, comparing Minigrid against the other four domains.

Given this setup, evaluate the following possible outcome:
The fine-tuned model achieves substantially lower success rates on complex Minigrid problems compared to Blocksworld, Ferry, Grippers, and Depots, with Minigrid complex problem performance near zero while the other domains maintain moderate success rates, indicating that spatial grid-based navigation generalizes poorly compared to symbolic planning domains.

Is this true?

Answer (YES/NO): NO